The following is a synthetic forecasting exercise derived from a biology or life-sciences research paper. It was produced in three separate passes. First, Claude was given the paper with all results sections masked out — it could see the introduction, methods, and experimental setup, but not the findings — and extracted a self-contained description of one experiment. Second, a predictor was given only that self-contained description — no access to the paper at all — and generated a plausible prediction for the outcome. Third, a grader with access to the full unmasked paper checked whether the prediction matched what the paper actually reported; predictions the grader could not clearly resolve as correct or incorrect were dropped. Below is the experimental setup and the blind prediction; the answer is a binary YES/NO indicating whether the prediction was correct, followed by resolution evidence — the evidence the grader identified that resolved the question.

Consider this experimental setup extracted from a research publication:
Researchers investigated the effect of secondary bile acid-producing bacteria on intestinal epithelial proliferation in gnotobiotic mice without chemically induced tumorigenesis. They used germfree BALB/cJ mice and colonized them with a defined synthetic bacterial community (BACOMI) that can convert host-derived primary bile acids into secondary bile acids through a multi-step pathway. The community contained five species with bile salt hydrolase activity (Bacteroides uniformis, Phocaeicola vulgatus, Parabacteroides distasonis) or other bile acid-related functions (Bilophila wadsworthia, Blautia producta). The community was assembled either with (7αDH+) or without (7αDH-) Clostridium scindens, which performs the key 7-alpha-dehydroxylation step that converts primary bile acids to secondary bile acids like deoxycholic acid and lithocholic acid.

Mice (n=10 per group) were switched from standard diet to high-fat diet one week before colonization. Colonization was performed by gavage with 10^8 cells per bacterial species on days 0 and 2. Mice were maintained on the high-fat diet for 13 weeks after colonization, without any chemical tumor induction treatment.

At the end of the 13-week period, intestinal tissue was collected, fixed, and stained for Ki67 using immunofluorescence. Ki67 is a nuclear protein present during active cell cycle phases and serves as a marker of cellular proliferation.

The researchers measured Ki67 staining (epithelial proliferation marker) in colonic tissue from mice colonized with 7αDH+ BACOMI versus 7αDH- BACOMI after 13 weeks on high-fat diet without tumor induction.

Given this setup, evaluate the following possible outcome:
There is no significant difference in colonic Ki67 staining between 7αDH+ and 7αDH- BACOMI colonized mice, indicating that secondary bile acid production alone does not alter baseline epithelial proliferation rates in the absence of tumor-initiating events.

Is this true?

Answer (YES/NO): NO